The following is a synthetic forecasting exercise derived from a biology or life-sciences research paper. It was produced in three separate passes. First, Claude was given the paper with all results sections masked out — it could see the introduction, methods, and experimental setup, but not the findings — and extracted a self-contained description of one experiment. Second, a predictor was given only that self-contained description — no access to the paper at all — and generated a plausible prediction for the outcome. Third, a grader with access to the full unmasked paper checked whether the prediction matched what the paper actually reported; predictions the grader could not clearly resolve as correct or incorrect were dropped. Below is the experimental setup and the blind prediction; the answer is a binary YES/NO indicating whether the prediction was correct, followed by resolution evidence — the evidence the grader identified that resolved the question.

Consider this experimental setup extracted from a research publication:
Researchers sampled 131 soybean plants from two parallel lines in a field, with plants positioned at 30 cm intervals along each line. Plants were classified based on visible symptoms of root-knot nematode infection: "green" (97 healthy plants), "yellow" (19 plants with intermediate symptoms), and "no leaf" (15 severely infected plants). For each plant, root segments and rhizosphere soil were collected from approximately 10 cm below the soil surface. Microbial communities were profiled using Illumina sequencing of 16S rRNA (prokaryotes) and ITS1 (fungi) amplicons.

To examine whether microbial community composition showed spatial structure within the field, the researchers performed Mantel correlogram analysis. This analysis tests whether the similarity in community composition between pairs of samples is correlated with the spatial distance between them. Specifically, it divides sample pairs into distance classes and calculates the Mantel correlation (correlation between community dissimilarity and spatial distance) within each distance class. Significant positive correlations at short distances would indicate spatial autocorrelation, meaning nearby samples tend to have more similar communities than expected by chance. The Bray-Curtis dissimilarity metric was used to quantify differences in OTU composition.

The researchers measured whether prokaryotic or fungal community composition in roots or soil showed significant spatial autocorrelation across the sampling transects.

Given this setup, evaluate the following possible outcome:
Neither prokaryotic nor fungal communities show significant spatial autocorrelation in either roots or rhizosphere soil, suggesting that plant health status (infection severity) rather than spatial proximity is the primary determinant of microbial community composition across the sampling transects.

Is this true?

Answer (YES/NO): NO